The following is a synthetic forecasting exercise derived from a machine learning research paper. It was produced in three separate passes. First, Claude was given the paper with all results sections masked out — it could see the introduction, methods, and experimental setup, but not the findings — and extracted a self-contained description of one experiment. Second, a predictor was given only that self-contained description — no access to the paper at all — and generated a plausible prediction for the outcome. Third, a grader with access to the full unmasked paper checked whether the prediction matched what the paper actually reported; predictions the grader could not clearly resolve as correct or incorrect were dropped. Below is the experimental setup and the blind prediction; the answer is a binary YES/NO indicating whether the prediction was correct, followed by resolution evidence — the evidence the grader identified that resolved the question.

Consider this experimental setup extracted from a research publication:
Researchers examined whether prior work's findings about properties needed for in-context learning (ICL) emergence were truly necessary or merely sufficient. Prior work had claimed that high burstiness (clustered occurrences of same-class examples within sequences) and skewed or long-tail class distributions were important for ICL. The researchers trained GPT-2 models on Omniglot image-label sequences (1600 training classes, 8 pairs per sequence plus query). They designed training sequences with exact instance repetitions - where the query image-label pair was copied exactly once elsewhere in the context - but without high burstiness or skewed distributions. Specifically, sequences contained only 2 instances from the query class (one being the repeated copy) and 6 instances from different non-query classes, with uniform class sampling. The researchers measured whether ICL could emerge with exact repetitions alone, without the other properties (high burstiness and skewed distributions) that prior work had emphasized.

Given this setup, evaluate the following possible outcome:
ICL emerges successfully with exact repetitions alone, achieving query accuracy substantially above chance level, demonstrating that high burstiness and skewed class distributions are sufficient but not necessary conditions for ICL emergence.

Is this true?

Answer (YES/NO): YES